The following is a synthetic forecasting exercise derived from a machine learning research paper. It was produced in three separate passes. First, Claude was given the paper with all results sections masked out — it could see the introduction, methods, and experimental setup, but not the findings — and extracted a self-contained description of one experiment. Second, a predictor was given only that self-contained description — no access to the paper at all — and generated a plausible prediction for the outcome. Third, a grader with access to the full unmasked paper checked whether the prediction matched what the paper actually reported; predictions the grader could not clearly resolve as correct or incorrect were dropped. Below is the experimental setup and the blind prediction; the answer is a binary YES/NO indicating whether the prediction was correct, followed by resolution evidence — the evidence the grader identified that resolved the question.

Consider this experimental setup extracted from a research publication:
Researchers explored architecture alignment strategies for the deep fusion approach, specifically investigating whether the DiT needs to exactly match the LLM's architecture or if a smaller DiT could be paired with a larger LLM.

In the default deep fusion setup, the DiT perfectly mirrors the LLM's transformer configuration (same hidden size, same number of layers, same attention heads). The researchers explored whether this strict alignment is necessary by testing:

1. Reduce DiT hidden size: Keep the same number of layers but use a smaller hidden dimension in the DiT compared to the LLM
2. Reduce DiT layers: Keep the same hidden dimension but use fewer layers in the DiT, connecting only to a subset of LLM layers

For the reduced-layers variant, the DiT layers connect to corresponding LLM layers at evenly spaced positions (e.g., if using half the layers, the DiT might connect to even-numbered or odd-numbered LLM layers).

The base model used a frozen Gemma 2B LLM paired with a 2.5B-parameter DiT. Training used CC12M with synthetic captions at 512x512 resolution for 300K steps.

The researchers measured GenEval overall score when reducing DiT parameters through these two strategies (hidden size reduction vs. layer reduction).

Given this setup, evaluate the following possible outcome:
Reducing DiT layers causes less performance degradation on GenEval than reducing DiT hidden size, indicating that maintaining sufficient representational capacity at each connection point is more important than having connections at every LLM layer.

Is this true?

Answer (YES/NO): NO